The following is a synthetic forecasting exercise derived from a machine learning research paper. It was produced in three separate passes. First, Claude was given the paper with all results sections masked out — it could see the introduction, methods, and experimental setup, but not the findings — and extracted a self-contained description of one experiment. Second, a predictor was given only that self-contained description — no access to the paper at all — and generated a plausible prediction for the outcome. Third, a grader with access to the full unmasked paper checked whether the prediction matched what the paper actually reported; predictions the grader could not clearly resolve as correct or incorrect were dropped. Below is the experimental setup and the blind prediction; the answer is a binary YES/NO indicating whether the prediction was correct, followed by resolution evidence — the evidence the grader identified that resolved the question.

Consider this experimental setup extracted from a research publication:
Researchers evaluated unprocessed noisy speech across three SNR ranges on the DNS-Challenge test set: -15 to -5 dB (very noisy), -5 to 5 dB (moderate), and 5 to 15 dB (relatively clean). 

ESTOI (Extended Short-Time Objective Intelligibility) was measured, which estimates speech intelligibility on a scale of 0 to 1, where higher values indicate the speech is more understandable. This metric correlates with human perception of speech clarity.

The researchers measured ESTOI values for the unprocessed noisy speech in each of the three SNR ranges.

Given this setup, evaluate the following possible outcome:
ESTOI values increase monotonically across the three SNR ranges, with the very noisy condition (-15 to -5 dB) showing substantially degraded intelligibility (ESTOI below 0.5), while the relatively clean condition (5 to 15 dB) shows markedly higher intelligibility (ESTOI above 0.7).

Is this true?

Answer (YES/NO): YES